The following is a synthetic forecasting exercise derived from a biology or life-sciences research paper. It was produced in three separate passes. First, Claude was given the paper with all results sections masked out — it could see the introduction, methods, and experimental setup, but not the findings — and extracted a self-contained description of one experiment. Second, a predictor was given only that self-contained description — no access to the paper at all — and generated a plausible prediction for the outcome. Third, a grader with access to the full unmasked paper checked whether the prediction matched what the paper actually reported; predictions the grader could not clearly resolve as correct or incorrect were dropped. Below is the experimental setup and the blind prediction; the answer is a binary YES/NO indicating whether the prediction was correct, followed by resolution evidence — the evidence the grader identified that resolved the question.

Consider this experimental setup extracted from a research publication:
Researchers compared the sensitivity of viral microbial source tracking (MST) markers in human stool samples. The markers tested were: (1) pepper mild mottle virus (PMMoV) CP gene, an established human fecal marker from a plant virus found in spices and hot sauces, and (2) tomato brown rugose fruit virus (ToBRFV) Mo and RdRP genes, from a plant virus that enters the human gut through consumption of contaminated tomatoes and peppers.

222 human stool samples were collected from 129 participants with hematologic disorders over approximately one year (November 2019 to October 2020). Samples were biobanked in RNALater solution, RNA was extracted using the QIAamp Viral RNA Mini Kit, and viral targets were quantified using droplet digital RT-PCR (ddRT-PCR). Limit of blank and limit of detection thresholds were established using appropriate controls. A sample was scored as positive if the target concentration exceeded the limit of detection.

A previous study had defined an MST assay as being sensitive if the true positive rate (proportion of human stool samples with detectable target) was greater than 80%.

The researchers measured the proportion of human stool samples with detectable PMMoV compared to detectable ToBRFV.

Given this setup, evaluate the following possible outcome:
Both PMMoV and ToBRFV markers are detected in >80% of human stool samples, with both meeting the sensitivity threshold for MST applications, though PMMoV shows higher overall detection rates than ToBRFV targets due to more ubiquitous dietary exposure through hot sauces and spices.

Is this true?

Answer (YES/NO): NO